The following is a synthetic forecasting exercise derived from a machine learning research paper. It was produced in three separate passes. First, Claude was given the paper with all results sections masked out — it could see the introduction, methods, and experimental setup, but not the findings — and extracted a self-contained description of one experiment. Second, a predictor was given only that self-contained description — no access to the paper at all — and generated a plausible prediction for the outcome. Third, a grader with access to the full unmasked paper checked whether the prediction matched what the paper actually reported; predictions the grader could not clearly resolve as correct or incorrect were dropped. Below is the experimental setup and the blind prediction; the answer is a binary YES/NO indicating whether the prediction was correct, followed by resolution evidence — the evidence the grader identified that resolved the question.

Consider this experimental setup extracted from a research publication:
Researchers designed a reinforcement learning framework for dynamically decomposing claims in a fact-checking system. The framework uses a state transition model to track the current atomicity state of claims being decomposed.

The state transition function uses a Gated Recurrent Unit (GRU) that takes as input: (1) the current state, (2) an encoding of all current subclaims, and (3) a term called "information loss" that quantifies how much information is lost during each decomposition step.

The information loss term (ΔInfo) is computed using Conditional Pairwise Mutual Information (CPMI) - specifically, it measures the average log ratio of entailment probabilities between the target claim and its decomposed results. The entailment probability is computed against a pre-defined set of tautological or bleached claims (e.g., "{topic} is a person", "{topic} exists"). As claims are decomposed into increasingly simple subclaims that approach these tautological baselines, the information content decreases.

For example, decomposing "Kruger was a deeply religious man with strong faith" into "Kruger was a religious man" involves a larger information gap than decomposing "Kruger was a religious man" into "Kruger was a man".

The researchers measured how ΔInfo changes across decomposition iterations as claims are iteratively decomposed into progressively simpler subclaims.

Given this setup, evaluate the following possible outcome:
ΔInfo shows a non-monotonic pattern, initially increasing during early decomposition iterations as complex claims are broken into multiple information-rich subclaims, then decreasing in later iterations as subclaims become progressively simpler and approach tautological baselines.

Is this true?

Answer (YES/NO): NO